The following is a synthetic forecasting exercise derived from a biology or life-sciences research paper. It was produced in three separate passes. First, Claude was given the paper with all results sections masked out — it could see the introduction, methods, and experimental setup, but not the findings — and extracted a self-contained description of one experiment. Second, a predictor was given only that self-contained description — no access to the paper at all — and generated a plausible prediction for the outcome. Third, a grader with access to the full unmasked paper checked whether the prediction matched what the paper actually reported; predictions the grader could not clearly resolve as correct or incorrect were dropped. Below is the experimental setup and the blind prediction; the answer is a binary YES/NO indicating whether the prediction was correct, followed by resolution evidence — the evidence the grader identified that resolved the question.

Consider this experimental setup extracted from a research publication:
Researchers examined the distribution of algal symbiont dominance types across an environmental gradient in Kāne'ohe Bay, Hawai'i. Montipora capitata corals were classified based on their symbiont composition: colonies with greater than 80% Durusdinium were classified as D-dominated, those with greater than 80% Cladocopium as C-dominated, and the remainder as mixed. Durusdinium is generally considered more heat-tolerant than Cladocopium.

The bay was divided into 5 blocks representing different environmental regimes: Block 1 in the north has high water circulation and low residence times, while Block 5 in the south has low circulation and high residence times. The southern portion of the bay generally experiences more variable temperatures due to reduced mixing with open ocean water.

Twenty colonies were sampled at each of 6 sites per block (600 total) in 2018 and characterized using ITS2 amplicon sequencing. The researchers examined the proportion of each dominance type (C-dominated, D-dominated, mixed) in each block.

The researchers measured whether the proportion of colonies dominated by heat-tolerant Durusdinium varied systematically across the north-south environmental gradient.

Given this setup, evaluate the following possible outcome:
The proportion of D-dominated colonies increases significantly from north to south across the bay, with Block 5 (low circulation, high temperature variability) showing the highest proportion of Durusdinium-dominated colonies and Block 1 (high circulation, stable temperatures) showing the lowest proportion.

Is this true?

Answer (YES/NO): NO